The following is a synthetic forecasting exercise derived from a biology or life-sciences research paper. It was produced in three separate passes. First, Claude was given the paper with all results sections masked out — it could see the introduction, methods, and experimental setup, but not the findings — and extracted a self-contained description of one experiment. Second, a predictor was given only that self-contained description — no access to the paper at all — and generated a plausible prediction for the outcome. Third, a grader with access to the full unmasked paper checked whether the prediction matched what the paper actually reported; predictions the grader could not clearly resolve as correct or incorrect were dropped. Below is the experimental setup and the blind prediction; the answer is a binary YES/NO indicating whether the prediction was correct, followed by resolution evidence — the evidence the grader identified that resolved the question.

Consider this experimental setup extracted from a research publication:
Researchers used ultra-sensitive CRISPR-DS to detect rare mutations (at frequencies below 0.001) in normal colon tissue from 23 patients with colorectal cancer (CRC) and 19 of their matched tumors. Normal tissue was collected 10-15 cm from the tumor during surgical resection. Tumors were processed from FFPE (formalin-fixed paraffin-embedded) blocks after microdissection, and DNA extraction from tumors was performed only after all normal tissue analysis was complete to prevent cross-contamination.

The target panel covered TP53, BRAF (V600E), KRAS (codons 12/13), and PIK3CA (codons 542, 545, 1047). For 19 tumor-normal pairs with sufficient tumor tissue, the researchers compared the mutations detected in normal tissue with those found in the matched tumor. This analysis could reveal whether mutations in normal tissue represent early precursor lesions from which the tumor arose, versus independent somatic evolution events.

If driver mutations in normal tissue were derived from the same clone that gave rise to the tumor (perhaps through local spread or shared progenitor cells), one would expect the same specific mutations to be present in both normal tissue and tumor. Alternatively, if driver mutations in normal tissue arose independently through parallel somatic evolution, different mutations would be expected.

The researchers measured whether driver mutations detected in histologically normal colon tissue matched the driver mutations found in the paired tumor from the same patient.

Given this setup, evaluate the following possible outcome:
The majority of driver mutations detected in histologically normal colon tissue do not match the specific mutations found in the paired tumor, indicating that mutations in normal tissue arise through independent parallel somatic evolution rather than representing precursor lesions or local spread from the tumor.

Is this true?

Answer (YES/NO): YES